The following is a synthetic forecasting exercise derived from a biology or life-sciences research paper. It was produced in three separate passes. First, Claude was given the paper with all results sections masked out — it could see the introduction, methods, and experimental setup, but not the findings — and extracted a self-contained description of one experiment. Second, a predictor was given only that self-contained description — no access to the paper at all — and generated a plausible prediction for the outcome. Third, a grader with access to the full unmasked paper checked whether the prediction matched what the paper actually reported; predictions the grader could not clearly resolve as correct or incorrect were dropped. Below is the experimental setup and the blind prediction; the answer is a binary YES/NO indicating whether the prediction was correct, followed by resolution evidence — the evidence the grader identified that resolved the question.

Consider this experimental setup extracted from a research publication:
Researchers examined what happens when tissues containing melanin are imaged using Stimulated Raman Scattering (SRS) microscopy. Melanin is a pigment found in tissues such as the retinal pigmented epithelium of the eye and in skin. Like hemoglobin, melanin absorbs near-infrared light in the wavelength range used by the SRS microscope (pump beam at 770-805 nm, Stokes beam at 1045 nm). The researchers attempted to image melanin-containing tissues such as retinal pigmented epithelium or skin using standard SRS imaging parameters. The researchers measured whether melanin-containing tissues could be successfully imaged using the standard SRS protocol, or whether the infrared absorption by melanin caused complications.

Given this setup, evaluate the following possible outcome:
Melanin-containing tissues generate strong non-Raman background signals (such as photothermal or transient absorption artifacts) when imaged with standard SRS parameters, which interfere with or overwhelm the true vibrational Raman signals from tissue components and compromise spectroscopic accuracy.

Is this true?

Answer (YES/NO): NO